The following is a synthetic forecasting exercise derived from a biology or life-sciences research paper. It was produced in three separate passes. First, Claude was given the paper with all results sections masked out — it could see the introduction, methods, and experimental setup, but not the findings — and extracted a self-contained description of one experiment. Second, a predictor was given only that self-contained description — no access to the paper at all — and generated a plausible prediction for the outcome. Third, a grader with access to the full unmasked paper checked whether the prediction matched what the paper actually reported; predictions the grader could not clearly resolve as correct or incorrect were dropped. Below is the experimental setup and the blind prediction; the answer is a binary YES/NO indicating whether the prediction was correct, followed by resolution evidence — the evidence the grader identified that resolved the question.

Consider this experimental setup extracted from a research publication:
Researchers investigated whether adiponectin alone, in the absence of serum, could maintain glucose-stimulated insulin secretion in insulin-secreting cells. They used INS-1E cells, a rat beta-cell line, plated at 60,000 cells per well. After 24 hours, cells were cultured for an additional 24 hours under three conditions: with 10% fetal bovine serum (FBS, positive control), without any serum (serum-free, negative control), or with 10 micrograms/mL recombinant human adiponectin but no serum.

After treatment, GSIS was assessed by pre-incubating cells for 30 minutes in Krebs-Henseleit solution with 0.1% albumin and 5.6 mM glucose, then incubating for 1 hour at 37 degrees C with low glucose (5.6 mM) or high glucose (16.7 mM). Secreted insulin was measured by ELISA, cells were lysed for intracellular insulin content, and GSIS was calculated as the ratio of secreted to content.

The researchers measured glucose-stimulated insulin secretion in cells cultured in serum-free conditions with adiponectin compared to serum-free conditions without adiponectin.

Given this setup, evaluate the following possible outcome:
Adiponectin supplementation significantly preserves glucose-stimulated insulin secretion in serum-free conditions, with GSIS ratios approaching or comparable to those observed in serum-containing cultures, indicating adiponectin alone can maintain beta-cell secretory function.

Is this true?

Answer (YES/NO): YES